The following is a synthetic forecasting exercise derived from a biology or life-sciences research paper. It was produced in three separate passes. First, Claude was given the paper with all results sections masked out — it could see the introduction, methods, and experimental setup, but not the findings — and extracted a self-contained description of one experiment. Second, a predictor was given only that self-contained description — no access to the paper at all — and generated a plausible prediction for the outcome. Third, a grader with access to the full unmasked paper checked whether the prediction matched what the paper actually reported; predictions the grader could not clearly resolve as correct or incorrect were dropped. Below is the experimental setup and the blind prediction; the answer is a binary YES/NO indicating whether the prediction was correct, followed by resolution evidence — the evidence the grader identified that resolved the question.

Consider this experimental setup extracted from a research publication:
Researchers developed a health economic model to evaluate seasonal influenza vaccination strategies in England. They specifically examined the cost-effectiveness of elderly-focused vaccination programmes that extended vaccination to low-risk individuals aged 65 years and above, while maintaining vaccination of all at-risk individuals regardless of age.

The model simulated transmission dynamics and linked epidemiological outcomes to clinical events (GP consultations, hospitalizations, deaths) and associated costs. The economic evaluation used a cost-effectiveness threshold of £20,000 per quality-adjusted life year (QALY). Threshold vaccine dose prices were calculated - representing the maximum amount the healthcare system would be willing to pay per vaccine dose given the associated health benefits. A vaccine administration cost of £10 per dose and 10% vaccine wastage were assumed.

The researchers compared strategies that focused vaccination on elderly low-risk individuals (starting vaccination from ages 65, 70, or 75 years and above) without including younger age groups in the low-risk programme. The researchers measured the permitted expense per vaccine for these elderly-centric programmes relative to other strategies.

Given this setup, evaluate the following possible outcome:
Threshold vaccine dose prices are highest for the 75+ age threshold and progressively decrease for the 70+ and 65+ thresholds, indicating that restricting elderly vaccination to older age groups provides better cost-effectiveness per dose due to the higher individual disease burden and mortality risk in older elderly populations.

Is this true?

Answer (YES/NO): NO